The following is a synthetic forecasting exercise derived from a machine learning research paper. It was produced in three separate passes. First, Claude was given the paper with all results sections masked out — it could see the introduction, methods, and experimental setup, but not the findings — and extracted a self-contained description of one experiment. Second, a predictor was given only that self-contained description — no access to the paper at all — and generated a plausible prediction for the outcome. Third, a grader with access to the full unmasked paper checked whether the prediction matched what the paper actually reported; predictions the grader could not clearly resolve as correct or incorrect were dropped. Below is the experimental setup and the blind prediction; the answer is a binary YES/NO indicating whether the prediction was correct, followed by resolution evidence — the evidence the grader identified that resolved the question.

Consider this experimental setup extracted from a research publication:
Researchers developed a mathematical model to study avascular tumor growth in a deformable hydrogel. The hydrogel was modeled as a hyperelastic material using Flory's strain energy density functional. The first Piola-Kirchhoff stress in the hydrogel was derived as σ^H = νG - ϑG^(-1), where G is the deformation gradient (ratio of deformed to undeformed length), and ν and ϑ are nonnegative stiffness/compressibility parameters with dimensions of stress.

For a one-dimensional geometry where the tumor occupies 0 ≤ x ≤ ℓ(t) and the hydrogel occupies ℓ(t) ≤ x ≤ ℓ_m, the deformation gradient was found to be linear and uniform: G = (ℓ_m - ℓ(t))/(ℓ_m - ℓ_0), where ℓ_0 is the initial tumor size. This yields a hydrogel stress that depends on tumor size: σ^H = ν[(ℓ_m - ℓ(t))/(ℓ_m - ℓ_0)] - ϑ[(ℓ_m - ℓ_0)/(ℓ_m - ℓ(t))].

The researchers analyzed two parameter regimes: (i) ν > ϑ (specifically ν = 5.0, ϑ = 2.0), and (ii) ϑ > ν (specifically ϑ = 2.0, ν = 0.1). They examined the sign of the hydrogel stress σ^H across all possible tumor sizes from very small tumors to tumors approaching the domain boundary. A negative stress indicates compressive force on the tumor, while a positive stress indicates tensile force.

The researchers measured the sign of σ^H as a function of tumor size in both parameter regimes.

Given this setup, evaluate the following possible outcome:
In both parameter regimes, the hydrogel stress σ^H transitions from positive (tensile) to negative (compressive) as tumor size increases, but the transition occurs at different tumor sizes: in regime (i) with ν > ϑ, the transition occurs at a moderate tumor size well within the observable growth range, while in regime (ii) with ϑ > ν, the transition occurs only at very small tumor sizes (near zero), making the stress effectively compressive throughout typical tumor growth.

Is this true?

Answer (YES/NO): NO